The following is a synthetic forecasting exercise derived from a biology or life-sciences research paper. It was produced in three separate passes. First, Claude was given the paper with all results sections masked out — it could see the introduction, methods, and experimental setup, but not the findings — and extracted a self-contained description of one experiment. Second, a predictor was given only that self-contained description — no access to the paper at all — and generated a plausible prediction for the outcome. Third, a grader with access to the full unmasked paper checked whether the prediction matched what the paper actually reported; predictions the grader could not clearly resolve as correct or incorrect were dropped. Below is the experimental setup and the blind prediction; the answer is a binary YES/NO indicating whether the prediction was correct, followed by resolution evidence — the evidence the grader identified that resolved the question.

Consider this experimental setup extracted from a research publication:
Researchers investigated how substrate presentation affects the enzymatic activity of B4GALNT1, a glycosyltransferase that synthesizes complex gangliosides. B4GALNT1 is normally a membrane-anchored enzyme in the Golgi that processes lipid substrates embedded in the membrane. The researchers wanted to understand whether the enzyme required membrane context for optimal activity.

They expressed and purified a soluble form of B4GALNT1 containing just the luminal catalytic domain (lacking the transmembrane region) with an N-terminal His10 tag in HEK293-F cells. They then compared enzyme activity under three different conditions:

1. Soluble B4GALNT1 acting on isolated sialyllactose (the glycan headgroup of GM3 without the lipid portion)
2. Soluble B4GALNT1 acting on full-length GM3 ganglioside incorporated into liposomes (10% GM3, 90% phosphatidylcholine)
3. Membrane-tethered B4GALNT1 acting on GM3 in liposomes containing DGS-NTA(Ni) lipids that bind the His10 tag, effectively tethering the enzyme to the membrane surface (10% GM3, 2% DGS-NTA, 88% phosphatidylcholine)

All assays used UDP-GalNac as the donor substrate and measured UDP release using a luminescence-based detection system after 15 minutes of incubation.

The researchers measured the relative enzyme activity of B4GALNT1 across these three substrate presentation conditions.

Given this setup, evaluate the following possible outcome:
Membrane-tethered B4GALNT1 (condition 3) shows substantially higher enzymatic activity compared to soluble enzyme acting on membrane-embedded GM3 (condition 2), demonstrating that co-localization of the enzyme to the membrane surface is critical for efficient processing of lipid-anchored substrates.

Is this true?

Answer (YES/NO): YES